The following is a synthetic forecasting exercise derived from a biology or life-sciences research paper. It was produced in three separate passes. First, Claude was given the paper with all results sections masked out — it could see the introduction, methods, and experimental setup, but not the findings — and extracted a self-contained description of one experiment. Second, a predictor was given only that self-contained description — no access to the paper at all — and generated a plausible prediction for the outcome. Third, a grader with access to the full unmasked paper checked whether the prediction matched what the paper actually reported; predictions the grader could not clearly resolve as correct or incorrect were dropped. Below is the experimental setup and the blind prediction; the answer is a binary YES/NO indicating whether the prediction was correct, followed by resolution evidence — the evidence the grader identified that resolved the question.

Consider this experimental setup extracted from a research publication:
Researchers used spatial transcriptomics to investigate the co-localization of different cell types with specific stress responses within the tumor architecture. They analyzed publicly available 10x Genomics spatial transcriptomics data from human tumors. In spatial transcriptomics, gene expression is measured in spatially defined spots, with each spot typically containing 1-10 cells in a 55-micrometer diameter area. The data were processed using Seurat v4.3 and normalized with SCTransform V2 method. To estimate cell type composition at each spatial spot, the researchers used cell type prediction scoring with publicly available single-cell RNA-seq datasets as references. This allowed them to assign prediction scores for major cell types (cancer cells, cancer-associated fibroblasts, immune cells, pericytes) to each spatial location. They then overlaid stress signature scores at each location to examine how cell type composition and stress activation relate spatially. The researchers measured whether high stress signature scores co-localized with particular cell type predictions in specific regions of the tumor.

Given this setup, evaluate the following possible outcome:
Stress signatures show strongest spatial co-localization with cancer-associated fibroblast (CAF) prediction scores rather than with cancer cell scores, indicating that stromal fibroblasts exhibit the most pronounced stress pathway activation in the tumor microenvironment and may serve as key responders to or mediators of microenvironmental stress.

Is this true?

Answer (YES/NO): NO